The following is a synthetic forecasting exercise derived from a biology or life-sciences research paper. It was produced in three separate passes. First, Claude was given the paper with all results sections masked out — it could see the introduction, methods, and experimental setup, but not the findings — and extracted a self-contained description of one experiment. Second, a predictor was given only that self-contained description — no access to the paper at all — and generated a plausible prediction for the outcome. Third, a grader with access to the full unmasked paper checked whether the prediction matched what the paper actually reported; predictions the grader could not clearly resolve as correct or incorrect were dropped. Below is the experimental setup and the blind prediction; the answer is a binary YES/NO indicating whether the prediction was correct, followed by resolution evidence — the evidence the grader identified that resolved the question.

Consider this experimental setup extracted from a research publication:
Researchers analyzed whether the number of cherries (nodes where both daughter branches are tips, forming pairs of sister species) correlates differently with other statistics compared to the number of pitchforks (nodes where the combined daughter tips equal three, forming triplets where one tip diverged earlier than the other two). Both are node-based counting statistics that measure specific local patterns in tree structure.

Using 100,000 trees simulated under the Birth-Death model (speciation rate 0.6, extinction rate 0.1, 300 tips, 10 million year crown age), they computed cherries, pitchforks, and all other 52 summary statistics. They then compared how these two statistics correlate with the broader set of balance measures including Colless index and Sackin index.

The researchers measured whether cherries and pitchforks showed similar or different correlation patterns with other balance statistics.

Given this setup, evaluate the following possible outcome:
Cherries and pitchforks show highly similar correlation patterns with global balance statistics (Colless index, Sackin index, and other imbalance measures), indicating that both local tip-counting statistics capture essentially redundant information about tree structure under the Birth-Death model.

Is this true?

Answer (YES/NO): NO